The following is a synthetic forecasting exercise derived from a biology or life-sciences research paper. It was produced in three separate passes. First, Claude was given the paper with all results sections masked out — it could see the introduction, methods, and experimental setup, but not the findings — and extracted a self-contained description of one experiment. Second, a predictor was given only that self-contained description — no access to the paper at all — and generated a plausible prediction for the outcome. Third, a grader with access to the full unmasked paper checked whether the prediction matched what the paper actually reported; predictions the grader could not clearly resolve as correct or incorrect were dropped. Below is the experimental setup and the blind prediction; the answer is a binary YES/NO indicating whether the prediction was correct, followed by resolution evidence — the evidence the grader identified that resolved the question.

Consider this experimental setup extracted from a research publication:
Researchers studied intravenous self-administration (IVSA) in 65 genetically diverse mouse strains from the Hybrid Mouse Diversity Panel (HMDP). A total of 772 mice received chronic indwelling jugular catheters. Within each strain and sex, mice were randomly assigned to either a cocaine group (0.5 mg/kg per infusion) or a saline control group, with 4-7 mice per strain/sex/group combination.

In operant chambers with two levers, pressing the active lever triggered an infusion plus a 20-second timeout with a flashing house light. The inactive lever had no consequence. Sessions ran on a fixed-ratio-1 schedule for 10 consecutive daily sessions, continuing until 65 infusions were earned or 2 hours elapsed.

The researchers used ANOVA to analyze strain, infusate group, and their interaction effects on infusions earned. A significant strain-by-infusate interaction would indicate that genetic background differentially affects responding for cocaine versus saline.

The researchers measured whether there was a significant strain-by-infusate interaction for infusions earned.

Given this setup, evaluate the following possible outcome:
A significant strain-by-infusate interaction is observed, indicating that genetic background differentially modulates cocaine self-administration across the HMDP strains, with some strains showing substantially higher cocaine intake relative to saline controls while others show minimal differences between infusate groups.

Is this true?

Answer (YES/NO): YES